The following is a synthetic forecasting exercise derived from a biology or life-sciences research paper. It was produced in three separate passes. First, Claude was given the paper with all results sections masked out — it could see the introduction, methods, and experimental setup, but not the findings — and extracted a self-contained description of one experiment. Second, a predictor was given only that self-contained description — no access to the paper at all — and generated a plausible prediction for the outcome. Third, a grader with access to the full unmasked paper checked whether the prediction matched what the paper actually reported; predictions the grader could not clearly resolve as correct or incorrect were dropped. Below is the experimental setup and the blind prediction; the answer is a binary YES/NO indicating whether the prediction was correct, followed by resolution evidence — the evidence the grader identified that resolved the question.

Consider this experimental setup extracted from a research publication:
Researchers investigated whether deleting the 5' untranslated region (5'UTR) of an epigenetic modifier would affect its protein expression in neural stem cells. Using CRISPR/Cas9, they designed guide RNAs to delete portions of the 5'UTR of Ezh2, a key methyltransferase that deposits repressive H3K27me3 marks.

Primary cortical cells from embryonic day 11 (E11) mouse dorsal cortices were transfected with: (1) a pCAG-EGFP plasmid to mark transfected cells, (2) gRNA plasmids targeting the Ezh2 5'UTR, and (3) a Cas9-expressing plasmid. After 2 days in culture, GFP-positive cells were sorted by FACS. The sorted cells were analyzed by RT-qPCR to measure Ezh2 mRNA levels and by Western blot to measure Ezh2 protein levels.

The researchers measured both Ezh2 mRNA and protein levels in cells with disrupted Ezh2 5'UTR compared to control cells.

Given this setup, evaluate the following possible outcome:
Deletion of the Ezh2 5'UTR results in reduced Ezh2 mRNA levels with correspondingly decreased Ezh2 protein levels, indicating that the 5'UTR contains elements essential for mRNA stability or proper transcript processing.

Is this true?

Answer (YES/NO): NO